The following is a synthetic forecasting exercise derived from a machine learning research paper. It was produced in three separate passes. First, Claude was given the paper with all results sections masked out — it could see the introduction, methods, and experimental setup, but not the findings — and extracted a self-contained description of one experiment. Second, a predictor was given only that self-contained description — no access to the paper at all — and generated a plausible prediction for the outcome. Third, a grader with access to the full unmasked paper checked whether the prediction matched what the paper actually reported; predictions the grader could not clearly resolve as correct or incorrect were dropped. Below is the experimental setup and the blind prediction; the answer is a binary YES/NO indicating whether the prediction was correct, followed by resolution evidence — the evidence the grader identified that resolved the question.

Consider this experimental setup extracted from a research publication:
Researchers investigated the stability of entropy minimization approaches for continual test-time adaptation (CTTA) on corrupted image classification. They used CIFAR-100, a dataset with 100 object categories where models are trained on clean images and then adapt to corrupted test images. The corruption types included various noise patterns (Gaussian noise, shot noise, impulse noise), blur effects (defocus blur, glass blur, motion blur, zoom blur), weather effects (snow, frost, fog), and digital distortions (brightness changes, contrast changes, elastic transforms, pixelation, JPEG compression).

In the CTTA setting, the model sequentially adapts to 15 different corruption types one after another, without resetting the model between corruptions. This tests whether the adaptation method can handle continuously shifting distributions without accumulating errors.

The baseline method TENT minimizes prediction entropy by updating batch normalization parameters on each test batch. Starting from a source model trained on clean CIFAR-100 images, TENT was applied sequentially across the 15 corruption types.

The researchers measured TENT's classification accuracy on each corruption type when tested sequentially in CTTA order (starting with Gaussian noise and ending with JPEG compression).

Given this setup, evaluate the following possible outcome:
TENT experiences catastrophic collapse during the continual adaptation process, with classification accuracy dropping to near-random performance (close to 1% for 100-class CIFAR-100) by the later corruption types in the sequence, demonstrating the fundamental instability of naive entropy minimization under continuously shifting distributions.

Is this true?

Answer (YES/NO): NO